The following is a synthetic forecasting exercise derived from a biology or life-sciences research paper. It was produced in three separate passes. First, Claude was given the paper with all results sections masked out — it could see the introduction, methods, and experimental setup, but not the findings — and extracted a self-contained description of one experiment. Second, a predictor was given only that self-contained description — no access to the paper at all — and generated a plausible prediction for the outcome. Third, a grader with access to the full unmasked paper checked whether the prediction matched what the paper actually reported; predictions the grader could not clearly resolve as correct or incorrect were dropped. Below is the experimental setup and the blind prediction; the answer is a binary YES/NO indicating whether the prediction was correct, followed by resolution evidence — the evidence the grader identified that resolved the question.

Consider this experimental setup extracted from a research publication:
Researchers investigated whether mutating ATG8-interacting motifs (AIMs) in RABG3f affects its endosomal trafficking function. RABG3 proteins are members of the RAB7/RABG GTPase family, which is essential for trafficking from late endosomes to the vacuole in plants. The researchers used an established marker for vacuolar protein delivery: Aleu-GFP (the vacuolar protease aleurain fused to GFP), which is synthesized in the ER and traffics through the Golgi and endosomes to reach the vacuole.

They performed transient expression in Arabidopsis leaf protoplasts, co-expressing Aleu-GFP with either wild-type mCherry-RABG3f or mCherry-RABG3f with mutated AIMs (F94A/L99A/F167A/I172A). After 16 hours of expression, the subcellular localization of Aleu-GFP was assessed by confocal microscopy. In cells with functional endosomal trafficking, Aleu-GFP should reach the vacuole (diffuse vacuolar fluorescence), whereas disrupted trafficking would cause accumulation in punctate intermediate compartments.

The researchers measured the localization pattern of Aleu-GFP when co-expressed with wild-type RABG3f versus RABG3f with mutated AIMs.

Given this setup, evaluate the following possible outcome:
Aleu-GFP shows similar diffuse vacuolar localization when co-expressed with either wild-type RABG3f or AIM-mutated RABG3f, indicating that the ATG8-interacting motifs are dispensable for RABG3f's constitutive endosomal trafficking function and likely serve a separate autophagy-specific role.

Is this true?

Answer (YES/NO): YES